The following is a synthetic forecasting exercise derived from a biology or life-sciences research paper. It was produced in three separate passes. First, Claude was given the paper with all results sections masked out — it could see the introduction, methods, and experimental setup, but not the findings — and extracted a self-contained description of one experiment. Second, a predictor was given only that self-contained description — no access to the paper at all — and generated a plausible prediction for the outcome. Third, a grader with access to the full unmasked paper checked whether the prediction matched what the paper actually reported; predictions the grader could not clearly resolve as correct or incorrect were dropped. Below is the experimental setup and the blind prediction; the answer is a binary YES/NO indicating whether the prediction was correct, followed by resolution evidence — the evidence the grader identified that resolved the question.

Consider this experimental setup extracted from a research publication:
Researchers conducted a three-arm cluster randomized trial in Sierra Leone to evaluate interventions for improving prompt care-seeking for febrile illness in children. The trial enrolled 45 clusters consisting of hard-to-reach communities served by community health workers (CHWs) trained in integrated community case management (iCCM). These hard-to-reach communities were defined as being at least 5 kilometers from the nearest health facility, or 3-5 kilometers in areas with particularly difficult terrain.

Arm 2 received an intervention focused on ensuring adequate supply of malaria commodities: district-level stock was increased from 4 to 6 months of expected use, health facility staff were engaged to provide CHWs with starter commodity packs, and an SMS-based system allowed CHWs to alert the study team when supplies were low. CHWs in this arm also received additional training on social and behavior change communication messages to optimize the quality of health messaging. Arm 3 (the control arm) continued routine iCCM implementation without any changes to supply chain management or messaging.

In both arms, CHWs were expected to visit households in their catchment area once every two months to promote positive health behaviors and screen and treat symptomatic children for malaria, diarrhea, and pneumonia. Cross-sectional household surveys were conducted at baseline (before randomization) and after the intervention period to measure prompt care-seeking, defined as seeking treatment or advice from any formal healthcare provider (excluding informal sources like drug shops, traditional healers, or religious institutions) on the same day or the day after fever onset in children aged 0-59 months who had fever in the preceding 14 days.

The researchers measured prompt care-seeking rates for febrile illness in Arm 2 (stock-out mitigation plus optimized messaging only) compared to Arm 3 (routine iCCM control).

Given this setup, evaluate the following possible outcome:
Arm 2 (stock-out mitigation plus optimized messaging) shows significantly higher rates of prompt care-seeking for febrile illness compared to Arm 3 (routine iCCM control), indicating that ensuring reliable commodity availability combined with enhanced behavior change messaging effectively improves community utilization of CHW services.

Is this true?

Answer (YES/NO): NO